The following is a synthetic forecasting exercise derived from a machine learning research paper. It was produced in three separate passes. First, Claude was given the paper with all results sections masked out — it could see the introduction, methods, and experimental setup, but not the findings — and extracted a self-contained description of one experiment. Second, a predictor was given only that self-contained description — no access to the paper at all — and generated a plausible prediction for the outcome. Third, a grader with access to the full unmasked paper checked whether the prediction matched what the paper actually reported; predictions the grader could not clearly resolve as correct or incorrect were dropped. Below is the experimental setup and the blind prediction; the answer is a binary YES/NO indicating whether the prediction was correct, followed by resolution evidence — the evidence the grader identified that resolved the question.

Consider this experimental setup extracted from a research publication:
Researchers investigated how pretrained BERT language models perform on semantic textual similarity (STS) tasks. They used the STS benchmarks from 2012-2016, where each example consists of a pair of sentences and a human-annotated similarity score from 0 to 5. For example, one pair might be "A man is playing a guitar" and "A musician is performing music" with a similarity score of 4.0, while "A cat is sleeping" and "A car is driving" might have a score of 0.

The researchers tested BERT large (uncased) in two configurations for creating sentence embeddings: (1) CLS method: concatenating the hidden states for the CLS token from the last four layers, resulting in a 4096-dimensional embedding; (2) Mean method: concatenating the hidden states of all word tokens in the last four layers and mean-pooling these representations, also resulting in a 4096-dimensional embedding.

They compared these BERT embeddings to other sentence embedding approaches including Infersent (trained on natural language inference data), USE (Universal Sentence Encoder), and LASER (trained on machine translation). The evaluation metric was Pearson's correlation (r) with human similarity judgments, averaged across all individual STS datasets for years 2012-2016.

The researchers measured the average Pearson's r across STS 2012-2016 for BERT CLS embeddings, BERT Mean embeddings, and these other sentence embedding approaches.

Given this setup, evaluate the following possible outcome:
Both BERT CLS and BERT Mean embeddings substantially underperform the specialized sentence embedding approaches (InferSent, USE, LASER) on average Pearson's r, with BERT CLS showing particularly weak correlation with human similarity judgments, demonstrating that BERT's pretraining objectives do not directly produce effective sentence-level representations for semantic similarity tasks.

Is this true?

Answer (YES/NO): YES